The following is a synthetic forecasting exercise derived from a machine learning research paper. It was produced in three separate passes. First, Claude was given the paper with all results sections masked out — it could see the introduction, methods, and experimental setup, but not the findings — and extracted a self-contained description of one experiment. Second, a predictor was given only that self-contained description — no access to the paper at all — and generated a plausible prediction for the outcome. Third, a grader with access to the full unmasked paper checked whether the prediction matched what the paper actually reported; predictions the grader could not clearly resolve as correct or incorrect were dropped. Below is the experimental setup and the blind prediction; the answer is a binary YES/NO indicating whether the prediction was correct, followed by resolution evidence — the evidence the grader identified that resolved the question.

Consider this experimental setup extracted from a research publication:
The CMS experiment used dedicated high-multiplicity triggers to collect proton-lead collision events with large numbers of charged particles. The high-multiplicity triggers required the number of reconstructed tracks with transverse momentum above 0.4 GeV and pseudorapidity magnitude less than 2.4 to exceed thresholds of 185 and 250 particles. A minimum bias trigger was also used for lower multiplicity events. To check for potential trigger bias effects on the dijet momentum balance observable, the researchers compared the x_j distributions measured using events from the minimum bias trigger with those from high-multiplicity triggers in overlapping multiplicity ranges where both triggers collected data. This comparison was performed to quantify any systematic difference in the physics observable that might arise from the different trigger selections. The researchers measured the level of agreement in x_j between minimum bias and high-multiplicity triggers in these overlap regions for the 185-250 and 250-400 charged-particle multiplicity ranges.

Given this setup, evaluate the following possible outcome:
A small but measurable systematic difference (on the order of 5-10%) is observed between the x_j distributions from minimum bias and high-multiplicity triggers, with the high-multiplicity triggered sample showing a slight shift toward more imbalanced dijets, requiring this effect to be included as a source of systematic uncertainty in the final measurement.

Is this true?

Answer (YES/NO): NO